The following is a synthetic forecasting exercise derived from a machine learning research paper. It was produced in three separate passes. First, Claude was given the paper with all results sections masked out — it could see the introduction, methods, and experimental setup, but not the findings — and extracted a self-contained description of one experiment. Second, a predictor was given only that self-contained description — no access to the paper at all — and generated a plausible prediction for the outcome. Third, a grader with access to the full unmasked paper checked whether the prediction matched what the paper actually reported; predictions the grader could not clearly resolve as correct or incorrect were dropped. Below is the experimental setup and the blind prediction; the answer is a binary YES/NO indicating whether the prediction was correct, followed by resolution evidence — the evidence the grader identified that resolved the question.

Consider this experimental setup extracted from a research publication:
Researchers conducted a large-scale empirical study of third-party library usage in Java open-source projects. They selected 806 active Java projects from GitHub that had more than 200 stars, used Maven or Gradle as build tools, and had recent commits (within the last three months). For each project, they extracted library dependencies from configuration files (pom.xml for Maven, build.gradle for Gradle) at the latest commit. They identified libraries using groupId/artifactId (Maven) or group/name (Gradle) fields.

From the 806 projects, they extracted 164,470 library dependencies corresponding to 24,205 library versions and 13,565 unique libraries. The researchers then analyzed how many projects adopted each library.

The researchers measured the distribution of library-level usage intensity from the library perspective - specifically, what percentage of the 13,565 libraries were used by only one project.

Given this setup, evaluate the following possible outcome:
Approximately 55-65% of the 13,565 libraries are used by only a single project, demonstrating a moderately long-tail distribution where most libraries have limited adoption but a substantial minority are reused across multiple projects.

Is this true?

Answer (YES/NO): NO